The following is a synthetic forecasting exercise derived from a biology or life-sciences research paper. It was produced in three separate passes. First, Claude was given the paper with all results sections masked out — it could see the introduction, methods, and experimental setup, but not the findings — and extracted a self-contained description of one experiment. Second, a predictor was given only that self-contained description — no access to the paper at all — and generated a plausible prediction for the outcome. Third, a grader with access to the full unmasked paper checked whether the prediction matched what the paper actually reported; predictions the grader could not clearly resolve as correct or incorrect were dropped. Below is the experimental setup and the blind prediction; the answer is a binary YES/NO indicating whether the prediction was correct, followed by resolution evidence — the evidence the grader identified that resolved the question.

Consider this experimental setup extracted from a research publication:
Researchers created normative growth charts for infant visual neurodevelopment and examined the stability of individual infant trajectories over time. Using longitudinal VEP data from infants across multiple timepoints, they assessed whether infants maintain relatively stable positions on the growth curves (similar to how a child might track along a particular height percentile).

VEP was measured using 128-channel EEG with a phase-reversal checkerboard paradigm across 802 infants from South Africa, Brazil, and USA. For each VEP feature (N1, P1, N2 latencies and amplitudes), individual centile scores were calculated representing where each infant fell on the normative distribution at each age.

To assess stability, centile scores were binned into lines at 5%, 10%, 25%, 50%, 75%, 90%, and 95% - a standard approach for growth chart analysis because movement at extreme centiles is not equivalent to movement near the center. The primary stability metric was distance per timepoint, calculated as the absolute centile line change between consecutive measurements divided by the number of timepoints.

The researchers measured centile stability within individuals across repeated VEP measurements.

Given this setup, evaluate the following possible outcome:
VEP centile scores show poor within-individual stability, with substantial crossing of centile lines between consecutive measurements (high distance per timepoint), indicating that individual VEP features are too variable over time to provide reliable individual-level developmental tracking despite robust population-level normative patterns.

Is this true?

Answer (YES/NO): NO